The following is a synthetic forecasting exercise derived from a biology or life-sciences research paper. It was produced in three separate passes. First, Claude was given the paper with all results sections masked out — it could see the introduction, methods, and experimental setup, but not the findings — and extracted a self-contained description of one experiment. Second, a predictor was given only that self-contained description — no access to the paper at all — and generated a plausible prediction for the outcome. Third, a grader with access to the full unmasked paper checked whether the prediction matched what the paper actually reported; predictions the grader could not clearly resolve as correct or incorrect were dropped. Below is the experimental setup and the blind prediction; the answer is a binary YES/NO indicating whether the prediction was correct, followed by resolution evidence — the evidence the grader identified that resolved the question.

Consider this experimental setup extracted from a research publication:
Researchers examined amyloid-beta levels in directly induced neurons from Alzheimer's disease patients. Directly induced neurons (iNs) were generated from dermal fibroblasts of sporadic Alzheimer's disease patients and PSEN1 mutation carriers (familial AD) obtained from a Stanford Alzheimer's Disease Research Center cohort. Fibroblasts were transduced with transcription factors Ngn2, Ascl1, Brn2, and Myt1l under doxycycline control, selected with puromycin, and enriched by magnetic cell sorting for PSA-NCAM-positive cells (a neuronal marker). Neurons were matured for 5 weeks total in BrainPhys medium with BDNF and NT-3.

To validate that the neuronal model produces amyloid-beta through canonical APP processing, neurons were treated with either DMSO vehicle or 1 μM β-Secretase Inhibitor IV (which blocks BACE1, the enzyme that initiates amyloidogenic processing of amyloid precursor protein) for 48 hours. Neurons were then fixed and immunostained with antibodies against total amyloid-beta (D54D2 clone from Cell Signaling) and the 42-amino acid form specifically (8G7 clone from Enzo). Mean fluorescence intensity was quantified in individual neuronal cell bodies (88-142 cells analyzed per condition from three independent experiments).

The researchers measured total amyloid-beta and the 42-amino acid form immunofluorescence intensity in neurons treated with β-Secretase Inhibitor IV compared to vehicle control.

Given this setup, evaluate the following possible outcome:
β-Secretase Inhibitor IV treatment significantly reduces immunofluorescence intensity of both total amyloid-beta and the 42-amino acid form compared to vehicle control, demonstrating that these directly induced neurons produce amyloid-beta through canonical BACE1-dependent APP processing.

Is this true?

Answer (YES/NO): YES